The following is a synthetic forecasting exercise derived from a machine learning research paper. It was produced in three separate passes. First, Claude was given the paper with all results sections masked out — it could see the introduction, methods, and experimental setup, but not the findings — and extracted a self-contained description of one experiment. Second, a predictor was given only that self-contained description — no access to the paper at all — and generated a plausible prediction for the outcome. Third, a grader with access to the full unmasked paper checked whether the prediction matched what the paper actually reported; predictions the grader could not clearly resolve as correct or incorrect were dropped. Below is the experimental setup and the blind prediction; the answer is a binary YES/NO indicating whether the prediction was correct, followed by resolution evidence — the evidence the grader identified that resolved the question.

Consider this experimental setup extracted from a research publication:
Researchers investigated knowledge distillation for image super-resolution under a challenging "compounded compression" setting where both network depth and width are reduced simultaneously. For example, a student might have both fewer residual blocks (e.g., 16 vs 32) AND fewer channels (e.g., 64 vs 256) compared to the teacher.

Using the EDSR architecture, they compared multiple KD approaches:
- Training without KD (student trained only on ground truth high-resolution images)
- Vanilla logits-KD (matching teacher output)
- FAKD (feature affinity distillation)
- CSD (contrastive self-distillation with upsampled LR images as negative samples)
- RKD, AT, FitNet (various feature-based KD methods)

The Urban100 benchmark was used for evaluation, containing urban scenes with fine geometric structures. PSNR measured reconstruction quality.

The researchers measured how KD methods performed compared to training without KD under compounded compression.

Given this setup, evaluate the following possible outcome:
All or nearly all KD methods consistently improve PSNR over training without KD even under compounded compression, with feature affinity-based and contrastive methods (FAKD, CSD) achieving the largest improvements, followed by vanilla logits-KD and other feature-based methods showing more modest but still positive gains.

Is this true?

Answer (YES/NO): NO